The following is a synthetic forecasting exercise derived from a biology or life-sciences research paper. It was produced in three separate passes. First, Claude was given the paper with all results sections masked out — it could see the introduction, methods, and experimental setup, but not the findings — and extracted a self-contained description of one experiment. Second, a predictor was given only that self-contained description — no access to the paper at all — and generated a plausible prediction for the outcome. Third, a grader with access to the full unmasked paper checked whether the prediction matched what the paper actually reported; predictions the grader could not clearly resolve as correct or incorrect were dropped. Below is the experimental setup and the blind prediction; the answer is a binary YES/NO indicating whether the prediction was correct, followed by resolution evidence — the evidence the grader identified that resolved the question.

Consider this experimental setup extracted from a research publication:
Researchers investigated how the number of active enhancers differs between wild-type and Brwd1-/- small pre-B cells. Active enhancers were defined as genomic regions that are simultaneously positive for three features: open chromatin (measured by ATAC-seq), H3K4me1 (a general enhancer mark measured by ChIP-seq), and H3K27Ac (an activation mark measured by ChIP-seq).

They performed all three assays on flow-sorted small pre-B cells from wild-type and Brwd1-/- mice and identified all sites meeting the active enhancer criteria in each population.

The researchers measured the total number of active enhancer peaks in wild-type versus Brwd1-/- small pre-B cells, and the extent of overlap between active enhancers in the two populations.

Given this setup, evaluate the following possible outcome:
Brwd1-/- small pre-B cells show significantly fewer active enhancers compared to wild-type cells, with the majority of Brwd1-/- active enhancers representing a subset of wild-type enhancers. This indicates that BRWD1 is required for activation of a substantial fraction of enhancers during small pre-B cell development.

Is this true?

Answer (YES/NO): NO